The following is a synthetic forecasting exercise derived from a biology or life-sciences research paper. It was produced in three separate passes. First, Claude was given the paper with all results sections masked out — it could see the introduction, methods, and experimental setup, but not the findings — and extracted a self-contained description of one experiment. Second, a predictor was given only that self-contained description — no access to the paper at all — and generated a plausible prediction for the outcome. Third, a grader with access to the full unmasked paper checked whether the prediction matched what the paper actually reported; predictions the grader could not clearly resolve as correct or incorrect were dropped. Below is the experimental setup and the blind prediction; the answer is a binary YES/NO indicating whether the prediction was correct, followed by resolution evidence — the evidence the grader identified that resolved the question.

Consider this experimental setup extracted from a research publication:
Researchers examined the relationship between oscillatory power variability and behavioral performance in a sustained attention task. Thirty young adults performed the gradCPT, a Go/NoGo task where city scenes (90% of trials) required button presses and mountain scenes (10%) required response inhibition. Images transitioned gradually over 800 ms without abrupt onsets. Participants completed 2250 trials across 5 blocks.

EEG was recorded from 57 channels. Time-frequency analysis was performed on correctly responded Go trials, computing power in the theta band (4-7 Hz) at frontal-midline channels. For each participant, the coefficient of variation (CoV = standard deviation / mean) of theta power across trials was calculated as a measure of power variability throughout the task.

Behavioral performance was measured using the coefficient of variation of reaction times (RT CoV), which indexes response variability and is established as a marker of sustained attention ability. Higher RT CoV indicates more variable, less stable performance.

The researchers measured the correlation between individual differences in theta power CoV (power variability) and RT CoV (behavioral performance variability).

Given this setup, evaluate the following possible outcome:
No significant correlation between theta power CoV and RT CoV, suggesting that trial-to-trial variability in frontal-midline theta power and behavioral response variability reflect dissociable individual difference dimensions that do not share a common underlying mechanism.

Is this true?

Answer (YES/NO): NO